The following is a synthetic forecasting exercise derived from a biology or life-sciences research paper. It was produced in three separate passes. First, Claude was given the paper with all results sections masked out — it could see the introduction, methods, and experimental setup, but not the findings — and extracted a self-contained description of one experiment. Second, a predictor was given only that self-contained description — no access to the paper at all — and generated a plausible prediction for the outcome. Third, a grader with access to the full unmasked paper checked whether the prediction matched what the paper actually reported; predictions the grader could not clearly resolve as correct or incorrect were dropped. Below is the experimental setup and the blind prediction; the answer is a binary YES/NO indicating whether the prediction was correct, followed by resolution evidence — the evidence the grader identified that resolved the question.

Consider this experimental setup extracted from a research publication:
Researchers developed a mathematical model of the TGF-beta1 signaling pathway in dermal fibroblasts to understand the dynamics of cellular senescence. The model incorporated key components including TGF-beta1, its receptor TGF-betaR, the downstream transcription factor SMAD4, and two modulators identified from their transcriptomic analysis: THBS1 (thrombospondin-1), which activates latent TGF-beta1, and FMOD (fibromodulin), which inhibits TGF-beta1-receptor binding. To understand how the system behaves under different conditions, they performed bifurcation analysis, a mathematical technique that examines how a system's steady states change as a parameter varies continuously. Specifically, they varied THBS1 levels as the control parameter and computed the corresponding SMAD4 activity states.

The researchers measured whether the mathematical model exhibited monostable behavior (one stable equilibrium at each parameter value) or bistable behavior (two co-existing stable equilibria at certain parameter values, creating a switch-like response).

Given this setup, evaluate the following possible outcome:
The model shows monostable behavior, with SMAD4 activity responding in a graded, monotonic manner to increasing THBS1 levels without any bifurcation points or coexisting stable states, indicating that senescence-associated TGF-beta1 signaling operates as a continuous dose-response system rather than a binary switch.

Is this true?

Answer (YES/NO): NO